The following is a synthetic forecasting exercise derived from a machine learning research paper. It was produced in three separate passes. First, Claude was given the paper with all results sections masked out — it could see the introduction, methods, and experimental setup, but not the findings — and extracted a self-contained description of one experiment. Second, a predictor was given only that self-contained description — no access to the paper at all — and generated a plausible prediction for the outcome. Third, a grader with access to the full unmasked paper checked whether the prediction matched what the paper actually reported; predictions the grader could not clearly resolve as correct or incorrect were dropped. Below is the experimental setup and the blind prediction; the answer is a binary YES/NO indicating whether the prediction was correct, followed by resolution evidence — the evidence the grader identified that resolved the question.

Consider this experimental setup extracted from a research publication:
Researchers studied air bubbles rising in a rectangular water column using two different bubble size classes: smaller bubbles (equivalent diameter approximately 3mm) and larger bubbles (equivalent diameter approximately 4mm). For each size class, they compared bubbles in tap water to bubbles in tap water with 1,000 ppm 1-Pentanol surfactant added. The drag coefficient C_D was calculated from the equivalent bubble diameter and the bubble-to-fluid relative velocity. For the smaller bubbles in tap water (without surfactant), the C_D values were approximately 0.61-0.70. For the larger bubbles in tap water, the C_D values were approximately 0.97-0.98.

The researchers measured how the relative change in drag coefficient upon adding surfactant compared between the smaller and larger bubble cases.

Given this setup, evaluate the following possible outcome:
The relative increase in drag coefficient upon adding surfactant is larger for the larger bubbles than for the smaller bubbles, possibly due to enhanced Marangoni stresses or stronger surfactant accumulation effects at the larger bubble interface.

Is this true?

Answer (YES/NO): NO